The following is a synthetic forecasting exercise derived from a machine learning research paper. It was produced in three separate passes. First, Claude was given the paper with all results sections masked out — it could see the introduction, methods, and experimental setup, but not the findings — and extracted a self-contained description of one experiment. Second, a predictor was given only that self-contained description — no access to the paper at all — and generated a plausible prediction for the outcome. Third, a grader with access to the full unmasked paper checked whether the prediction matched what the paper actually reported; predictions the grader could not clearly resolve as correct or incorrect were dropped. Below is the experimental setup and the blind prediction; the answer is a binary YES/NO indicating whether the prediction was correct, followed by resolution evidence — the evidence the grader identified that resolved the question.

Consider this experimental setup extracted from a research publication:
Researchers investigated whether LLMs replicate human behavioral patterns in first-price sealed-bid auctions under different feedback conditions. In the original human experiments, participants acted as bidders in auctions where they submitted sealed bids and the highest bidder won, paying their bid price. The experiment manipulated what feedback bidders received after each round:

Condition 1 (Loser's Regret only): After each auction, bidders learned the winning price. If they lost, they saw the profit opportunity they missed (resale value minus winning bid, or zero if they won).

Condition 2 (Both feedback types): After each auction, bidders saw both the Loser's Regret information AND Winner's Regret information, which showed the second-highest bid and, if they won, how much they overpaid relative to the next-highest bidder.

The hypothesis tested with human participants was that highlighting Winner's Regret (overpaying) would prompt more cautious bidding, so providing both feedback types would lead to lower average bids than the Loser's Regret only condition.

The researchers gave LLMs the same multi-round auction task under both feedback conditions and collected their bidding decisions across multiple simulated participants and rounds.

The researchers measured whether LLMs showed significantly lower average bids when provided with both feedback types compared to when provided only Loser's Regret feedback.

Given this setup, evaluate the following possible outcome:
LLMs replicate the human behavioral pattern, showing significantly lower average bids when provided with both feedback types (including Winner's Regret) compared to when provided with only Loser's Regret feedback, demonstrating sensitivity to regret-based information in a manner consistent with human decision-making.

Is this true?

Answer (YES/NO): NO